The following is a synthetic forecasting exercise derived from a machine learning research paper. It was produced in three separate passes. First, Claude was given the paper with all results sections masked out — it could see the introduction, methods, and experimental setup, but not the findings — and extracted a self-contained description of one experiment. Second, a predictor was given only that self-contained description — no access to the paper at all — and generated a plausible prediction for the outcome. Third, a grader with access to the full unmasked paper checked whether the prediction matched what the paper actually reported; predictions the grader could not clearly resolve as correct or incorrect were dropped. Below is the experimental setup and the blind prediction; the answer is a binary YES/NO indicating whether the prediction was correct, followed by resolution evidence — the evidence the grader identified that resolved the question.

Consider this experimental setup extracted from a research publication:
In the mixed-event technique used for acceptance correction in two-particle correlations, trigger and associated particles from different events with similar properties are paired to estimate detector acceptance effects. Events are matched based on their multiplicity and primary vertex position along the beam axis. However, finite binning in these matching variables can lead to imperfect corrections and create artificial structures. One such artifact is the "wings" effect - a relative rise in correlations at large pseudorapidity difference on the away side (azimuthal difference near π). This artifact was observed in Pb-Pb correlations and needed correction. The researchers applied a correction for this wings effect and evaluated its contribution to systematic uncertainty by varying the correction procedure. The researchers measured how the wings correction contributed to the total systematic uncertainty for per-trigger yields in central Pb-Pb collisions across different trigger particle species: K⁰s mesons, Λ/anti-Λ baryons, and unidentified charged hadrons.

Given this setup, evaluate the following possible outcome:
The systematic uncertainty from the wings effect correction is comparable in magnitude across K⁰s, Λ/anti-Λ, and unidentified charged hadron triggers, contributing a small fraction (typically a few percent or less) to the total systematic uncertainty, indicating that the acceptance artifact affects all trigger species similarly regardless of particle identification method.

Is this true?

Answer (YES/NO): NO